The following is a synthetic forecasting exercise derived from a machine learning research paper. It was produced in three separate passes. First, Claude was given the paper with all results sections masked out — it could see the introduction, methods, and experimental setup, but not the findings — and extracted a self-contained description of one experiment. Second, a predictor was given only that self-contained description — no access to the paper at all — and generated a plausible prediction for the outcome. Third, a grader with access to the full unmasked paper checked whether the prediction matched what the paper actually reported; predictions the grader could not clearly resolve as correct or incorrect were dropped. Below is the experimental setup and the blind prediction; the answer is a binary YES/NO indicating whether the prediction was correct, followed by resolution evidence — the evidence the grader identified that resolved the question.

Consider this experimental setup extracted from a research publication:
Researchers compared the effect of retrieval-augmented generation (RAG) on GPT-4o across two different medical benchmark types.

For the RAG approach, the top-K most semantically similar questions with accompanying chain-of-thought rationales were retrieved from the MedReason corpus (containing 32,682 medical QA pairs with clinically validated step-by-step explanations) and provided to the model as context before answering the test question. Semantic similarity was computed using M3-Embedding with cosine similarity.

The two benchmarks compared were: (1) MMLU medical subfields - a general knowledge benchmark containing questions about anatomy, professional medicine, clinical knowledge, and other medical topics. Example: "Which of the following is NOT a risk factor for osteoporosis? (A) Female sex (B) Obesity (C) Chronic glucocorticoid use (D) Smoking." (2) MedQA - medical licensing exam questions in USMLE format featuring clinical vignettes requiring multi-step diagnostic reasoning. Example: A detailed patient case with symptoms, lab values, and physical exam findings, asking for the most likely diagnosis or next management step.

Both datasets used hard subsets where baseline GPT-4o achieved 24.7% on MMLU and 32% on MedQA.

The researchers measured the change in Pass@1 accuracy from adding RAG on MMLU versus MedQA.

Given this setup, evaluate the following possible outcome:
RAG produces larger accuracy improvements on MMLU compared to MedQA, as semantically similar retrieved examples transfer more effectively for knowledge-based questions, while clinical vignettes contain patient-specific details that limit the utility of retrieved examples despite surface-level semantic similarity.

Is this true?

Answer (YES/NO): NO